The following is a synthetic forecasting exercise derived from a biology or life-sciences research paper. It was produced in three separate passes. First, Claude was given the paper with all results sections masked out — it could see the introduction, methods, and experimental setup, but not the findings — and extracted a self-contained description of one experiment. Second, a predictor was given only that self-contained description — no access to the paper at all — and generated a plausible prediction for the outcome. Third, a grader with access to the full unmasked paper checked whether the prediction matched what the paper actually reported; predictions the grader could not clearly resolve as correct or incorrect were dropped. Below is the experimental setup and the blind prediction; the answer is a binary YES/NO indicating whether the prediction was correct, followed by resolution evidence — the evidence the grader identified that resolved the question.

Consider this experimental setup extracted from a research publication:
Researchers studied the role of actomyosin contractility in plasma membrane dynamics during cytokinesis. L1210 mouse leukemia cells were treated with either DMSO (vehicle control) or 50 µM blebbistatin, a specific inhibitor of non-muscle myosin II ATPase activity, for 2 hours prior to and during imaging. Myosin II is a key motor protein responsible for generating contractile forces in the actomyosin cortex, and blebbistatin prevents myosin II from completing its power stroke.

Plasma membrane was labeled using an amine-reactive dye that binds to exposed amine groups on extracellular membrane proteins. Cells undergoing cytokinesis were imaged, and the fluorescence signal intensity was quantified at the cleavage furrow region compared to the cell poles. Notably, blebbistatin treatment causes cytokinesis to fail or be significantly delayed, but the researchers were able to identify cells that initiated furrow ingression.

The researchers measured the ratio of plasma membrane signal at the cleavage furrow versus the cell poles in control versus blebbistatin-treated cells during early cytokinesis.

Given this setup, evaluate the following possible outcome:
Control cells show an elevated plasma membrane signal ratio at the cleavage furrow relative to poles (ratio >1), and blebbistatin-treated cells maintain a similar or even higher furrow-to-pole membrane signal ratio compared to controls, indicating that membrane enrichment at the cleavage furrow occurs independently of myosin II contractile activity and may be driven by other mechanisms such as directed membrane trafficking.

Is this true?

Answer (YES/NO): NO